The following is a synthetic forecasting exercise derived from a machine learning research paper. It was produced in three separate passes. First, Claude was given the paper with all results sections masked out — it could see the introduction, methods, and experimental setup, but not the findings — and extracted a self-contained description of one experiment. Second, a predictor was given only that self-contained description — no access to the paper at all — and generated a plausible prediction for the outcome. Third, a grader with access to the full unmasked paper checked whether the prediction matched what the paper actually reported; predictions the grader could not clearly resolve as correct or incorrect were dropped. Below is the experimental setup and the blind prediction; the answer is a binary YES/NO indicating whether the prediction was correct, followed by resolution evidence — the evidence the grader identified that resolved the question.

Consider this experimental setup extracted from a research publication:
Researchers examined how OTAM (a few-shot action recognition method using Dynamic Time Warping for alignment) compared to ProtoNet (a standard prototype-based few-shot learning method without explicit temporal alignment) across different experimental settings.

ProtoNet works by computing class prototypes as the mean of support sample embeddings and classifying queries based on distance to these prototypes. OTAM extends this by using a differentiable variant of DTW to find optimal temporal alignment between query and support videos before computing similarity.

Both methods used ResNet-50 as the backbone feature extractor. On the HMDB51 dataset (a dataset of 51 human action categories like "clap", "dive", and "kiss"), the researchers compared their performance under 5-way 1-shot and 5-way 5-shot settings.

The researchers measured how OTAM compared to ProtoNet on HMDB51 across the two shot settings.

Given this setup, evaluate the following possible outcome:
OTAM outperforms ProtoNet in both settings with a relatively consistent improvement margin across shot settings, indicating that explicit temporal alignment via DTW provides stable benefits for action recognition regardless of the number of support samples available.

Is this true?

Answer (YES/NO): NO